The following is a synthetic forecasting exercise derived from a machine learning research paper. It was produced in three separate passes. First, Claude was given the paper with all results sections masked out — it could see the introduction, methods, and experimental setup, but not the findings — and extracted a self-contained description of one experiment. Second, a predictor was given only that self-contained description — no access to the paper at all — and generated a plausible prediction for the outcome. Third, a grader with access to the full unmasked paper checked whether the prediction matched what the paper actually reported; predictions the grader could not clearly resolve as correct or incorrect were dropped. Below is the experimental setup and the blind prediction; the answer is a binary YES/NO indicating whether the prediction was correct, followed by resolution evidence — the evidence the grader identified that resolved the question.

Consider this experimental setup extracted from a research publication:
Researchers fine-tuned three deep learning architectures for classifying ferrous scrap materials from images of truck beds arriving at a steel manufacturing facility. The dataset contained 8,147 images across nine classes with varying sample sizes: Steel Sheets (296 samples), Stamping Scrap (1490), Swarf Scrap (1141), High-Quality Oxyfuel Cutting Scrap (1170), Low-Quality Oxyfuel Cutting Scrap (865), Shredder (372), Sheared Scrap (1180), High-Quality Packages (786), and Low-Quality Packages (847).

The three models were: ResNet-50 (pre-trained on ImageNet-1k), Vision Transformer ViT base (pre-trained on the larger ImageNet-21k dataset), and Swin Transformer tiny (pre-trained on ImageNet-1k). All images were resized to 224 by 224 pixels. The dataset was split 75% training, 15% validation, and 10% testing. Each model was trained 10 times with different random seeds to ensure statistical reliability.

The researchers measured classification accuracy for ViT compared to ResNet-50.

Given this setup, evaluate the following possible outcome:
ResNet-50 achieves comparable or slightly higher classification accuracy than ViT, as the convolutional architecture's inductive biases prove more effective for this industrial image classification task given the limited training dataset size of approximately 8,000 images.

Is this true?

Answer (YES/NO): NO